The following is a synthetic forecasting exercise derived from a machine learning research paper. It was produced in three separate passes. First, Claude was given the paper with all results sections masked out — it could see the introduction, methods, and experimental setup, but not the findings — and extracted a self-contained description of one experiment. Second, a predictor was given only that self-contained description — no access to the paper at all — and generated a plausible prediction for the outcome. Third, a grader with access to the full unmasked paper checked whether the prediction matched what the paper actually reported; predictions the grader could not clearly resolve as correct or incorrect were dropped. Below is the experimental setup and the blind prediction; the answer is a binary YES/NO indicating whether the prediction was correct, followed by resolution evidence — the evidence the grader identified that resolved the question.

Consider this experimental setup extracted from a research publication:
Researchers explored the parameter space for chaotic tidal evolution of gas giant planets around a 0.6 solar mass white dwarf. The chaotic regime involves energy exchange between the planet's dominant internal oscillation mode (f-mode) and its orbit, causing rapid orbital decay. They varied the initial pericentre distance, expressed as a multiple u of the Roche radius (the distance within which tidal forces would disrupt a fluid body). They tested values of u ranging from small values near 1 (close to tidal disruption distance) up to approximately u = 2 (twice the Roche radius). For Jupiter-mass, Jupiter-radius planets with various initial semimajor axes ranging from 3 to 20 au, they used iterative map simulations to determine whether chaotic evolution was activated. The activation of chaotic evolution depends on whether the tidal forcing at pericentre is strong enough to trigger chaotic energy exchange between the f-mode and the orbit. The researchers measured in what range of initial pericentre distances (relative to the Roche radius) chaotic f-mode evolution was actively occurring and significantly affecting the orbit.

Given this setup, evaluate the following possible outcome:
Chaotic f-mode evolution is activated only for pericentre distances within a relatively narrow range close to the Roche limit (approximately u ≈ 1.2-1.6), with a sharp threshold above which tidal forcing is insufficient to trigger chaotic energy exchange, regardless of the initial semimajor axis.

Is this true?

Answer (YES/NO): NO